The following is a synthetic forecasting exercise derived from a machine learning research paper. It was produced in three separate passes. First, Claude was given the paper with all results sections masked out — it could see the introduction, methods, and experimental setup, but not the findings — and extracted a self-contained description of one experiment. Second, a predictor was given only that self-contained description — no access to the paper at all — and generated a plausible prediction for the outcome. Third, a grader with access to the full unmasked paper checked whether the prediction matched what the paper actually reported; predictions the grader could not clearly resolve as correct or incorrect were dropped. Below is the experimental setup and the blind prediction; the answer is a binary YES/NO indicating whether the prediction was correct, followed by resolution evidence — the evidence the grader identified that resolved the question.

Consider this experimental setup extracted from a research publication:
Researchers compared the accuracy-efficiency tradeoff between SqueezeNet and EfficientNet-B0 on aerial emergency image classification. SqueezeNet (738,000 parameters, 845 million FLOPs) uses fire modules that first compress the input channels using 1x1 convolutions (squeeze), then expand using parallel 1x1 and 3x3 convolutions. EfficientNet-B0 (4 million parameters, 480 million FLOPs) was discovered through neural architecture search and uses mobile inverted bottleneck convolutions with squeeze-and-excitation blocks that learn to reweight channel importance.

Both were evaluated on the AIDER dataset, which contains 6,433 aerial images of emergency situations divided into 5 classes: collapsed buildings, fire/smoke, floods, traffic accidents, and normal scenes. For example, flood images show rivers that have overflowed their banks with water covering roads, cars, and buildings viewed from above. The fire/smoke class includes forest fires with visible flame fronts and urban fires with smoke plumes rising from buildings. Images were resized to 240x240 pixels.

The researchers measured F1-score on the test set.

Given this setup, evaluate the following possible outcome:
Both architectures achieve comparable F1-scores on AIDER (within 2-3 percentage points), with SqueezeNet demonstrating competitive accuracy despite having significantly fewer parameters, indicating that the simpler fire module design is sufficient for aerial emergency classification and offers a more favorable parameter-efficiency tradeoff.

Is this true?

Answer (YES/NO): NO